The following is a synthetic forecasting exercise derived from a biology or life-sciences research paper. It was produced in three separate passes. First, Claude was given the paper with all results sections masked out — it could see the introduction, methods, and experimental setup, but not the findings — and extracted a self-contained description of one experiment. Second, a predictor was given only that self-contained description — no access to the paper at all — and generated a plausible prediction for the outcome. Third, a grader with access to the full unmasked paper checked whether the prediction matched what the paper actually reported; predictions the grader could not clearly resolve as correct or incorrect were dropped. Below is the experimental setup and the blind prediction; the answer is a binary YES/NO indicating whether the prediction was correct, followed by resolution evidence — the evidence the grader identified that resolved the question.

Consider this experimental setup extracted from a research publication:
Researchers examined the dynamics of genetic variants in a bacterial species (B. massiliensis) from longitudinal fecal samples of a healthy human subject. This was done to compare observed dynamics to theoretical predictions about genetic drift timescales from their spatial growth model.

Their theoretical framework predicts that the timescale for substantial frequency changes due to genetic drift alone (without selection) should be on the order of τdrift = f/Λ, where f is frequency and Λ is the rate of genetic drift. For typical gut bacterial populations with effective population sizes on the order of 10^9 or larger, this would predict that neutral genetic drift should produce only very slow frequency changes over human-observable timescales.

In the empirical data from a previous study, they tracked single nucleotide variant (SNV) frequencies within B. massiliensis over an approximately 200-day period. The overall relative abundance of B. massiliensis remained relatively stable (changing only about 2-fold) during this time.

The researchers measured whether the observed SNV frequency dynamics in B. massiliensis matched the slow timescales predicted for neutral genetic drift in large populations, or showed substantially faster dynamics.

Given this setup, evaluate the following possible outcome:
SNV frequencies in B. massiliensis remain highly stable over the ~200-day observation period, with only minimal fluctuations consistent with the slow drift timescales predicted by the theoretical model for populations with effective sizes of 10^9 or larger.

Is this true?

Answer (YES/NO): NO